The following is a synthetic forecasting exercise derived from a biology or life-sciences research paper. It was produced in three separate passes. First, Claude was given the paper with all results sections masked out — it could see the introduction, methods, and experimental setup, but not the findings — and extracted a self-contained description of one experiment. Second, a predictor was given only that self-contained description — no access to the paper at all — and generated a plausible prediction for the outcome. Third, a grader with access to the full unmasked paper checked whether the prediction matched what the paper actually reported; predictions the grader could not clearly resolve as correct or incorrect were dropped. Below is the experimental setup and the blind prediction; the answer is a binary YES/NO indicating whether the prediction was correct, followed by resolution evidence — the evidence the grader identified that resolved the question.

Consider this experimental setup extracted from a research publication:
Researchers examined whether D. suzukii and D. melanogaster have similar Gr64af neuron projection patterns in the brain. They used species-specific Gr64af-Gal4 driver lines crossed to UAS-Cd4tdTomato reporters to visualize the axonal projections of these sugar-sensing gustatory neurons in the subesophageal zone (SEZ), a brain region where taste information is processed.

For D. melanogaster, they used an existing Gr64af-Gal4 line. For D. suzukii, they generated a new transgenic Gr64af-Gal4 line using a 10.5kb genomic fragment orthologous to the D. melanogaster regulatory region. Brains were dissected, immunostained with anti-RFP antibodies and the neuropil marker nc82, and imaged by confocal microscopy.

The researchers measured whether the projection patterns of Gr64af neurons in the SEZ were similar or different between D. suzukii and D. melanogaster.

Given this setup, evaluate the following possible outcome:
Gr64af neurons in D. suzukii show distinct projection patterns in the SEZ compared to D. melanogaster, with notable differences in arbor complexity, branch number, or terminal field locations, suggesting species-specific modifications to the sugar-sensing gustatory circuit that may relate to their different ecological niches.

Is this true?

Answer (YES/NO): NO